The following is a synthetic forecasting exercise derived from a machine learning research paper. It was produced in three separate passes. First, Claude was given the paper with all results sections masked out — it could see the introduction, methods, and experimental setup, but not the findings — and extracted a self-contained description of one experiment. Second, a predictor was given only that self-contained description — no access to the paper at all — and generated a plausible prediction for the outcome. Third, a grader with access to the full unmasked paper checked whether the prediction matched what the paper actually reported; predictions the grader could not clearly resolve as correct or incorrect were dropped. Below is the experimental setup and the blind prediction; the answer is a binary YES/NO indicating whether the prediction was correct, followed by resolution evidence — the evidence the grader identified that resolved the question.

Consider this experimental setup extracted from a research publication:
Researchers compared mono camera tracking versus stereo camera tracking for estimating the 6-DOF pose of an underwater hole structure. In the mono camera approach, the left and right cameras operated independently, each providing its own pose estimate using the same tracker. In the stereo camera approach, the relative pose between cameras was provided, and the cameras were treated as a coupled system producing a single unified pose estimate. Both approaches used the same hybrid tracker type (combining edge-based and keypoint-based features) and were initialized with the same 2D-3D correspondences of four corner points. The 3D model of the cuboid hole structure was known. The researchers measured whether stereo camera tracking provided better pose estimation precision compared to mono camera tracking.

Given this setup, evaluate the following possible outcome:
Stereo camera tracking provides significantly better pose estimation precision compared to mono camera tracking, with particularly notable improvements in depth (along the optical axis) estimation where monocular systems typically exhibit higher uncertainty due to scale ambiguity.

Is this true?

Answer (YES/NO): NO